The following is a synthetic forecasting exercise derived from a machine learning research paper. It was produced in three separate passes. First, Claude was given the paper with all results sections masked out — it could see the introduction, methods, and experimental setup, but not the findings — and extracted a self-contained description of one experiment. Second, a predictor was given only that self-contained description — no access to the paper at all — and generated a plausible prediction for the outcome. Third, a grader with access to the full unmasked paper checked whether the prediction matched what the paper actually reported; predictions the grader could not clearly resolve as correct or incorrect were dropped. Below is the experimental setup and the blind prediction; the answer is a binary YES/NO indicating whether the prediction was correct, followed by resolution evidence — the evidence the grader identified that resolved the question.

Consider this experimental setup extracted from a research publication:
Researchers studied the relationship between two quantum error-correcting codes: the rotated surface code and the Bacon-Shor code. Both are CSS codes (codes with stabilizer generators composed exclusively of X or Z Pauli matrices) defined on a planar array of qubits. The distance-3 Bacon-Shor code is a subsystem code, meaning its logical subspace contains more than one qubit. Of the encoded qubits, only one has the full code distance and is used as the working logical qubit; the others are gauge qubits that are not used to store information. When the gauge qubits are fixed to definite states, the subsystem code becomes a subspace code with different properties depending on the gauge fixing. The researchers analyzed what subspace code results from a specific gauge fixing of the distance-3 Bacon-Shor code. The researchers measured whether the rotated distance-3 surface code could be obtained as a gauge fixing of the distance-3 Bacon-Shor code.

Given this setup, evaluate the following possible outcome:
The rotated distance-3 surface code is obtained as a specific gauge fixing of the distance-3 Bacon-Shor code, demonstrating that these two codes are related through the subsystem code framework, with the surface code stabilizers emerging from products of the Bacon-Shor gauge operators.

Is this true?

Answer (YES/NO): YES